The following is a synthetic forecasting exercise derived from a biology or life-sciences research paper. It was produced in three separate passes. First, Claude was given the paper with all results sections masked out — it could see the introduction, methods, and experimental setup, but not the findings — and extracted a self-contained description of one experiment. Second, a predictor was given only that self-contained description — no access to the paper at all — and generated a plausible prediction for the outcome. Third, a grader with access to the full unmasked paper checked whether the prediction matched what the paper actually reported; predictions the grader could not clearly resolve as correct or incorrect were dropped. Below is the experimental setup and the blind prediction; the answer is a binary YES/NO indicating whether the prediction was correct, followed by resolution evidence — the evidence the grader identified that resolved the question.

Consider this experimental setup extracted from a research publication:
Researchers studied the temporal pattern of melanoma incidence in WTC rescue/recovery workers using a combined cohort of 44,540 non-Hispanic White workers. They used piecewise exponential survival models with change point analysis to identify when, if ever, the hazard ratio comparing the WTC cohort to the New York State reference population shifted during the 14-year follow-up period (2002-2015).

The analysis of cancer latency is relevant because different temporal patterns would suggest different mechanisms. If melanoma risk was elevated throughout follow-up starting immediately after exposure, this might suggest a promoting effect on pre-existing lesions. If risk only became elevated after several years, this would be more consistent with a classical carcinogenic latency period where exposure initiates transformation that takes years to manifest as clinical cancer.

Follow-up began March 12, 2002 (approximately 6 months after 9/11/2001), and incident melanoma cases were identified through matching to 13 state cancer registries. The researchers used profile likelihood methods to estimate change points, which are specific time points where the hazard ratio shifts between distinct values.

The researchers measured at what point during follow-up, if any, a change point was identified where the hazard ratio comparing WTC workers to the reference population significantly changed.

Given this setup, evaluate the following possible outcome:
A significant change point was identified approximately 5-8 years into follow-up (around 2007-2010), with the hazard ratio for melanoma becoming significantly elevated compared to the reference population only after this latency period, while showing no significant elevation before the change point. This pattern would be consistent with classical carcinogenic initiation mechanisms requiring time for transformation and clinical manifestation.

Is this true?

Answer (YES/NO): NO